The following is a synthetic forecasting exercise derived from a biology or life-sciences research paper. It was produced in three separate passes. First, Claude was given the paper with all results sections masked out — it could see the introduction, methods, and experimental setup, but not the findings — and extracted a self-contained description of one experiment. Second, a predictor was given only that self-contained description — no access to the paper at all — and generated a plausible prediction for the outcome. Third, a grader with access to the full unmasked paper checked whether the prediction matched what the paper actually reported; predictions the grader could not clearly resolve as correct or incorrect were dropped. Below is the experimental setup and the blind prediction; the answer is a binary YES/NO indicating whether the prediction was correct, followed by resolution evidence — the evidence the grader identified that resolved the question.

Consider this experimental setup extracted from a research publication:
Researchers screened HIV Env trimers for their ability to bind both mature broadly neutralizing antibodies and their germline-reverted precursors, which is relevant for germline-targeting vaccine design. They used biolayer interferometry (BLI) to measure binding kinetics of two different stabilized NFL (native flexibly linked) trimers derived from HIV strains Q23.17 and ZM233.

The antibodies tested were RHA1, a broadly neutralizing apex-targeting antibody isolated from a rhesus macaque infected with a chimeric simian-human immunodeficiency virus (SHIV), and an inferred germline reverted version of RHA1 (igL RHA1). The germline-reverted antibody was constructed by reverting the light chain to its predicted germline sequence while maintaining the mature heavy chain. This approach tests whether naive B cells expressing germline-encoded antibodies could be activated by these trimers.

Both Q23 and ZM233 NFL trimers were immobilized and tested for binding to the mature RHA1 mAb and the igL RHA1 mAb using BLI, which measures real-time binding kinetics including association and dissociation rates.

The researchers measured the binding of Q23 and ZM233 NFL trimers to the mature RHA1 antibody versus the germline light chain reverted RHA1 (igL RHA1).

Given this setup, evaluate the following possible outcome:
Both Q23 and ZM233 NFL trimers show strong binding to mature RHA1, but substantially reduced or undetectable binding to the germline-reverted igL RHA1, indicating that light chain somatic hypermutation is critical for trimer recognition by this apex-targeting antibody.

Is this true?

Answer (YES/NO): NO